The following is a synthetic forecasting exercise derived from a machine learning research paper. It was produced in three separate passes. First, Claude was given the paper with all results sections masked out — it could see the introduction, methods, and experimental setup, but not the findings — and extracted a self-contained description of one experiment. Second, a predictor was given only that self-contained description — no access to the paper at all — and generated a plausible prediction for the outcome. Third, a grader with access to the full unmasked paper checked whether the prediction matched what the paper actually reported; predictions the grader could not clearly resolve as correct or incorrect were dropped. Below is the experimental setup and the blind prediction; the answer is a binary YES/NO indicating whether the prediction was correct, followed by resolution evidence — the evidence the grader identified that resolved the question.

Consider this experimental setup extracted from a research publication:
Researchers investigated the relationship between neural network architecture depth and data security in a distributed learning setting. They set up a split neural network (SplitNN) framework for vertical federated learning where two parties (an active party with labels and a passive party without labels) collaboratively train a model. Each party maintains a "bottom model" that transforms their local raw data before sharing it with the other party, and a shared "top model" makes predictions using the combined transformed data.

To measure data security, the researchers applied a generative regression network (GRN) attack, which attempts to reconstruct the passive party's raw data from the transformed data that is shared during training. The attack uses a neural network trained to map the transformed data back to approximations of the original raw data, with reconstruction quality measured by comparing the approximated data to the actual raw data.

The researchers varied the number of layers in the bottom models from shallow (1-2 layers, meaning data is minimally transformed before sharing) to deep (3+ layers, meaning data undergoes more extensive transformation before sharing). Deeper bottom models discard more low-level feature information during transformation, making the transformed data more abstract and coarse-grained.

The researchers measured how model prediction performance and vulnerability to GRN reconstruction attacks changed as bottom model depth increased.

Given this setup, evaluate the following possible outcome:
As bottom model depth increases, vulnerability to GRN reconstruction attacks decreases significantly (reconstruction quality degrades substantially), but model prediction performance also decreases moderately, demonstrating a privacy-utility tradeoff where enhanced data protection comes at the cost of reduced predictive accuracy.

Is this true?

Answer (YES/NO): NO